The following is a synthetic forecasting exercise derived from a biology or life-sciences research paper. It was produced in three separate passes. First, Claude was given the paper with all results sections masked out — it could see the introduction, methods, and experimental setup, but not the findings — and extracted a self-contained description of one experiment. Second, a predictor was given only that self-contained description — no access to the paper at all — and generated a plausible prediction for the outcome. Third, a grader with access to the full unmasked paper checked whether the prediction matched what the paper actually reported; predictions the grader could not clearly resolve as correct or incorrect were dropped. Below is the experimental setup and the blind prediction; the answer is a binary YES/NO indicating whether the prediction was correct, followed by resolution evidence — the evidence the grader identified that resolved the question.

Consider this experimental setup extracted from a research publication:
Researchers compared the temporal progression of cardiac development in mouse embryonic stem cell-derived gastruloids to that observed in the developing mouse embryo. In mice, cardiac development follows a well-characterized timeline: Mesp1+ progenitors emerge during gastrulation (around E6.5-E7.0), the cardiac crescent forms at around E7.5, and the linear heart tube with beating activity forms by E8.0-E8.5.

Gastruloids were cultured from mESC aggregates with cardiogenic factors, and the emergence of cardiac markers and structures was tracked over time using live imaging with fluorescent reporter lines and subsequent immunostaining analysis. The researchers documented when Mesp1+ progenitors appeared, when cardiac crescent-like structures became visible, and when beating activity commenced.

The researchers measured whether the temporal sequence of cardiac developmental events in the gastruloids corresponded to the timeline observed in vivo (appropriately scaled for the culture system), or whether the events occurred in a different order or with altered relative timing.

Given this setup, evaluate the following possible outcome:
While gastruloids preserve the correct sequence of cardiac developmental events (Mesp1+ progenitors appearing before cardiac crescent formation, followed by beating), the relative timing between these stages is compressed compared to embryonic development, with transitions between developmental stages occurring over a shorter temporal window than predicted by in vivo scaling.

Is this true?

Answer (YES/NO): NO